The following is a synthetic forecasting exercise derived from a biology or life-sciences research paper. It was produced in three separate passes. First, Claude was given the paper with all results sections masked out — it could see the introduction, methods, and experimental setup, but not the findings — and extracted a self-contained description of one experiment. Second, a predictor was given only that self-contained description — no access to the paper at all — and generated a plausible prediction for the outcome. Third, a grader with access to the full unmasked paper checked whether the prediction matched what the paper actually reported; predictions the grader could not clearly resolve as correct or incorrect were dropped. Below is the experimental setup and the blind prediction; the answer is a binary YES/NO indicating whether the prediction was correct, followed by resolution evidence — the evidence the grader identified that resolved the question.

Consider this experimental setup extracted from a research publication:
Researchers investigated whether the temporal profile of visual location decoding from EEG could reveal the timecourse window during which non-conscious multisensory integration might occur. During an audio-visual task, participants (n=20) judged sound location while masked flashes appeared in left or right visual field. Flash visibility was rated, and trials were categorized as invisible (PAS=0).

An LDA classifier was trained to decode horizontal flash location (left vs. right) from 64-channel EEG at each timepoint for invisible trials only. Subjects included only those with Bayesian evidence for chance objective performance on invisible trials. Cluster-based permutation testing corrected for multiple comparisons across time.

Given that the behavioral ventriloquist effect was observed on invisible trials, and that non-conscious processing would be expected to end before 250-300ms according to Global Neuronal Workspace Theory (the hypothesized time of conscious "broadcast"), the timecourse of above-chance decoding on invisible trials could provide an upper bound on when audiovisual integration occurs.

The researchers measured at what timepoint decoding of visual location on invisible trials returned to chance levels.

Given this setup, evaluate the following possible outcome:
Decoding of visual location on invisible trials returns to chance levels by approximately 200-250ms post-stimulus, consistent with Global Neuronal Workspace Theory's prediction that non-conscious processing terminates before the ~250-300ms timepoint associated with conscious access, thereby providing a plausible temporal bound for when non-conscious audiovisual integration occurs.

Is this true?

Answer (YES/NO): YES